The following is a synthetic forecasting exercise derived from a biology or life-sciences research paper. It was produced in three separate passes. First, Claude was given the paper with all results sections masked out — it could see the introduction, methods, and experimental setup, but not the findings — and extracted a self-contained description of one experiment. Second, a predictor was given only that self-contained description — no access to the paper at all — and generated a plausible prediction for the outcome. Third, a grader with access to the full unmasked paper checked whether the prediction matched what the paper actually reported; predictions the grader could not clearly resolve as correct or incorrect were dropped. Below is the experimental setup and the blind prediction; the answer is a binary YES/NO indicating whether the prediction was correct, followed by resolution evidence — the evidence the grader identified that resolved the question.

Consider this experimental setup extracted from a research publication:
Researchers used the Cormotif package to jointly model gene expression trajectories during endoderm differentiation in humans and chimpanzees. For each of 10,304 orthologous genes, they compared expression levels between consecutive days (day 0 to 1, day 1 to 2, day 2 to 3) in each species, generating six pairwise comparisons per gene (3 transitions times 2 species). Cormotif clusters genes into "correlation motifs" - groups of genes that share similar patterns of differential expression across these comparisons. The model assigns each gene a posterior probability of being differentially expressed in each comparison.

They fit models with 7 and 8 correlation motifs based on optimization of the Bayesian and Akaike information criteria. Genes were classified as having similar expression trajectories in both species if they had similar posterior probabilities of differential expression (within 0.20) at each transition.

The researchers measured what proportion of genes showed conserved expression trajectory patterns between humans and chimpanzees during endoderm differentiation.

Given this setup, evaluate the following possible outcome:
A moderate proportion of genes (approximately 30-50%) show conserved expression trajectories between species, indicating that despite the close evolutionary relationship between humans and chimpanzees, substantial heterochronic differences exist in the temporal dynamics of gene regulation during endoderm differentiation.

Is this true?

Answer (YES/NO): NO